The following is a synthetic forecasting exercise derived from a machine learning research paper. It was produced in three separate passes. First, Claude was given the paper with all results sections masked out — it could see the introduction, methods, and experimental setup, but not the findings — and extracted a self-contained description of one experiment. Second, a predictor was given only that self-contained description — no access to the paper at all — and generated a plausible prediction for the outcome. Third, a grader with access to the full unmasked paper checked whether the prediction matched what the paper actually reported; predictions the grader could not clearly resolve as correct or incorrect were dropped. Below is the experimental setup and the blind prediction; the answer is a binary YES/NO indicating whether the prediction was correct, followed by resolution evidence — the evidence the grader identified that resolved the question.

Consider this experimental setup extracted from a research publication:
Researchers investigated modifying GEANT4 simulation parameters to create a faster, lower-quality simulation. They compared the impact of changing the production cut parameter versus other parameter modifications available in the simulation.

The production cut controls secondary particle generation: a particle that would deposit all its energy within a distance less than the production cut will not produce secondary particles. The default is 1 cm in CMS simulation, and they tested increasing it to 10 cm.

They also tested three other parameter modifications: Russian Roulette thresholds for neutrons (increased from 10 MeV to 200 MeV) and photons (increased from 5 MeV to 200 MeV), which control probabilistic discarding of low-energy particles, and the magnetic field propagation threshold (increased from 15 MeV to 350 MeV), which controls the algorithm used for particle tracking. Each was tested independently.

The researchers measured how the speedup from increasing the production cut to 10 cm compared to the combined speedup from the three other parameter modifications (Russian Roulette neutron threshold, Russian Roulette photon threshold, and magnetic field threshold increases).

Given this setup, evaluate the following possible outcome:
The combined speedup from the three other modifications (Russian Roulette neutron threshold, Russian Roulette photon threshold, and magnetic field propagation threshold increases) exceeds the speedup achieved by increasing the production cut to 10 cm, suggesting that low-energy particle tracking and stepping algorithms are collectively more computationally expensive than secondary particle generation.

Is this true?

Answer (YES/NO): NO